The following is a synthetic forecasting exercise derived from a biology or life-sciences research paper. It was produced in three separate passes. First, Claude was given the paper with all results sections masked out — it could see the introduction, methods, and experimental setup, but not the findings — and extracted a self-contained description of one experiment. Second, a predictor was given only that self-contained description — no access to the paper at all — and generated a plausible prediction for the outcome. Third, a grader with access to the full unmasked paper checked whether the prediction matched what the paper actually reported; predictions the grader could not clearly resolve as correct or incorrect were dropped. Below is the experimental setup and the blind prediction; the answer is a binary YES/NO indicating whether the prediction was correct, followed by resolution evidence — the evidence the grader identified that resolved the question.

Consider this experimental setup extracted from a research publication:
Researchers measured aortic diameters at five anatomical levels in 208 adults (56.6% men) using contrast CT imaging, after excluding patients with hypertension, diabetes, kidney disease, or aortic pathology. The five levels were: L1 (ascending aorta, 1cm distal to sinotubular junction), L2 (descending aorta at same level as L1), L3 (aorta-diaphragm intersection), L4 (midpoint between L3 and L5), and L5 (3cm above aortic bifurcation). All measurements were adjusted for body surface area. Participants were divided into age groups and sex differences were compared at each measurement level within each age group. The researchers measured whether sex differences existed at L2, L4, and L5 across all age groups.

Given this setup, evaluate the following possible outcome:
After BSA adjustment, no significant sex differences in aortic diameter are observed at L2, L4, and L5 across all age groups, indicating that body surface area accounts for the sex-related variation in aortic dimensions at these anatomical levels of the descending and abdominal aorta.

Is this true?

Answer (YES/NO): YES